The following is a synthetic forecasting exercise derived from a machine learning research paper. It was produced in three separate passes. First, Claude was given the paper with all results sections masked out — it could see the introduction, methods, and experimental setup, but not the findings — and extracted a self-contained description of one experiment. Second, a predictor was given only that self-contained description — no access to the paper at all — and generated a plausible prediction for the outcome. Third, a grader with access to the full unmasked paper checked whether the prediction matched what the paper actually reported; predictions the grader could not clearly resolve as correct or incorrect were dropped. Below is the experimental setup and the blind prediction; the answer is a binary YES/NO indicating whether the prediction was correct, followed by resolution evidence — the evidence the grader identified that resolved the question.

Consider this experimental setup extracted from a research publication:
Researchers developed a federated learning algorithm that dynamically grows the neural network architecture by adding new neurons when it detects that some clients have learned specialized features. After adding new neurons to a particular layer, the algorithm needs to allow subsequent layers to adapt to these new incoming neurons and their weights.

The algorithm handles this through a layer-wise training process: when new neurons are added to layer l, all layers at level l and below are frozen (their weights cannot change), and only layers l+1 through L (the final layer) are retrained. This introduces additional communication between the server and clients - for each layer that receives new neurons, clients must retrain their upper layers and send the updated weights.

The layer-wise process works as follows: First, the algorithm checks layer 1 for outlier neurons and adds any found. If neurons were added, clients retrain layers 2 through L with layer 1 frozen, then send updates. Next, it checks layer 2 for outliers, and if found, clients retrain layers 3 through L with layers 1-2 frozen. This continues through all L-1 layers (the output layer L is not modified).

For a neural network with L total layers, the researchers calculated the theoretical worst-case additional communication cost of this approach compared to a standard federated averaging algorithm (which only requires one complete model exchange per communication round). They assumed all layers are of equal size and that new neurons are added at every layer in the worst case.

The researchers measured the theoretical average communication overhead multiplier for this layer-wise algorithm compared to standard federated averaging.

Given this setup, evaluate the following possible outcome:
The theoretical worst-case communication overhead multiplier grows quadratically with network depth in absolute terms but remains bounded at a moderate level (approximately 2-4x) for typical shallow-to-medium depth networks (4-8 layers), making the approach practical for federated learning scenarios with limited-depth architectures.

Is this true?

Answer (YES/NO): NO